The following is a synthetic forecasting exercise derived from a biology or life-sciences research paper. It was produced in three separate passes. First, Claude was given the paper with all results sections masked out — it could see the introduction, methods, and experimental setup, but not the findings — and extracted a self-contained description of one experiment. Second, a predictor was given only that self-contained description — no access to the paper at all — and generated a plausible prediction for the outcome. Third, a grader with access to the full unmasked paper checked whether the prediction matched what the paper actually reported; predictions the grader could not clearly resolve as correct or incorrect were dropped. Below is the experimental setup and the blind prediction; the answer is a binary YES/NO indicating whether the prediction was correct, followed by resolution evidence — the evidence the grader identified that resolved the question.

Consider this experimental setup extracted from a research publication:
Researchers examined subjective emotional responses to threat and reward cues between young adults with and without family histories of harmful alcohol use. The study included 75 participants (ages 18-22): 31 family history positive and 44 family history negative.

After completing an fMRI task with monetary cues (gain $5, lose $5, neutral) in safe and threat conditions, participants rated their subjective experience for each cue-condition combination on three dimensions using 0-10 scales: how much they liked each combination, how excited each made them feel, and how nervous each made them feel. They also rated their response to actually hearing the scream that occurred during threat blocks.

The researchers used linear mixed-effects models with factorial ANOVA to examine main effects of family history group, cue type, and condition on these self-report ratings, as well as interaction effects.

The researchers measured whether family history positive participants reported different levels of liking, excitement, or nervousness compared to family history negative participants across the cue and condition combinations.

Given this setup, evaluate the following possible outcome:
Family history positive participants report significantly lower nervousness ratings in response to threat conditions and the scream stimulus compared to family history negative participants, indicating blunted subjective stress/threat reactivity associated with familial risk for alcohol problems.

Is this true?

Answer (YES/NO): NO